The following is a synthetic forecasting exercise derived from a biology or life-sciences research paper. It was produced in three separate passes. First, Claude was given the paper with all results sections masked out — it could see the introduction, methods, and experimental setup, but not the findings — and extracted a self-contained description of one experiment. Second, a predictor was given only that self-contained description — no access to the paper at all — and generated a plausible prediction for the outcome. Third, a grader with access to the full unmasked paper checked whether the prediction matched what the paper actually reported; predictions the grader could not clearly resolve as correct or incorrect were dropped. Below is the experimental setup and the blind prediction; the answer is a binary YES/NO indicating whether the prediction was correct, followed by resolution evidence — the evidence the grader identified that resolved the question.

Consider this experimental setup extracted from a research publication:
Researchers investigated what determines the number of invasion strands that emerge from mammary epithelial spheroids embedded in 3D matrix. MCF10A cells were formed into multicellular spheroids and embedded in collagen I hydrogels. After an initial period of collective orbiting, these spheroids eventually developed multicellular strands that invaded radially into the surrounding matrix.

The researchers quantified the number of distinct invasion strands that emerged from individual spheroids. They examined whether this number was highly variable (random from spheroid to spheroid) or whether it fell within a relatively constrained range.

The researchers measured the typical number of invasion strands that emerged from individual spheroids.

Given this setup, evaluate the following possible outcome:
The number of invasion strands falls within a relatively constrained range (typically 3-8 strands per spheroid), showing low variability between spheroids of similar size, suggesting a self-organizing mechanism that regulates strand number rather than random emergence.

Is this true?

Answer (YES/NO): NO